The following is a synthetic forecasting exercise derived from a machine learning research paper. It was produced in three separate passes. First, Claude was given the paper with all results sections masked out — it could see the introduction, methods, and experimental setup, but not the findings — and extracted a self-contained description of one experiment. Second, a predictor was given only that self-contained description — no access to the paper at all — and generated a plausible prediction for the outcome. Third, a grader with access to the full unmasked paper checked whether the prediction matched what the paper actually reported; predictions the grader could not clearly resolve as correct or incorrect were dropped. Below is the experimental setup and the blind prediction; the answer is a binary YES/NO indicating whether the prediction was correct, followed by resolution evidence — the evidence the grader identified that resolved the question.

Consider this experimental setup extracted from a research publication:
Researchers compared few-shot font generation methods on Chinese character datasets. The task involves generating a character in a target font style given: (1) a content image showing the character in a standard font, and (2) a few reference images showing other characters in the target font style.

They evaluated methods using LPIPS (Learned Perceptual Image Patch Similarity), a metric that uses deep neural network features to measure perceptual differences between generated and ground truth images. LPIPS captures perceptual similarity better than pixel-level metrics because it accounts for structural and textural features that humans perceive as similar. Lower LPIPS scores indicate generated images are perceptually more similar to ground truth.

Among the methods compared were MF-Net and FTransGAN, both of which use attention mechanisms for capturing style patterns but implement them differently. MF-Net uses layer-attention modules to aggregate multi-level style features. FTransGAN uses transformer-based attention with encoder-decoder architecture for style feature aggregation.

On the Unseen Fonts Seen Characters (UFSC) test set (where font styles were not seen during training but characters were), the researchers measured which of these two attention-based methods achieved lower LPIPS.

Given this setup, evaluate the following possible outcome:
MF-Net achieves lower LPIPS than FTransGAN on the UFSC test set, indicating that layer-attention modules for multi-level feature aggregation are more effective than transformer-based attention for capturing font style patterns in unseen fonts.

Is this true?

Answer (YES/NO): NO